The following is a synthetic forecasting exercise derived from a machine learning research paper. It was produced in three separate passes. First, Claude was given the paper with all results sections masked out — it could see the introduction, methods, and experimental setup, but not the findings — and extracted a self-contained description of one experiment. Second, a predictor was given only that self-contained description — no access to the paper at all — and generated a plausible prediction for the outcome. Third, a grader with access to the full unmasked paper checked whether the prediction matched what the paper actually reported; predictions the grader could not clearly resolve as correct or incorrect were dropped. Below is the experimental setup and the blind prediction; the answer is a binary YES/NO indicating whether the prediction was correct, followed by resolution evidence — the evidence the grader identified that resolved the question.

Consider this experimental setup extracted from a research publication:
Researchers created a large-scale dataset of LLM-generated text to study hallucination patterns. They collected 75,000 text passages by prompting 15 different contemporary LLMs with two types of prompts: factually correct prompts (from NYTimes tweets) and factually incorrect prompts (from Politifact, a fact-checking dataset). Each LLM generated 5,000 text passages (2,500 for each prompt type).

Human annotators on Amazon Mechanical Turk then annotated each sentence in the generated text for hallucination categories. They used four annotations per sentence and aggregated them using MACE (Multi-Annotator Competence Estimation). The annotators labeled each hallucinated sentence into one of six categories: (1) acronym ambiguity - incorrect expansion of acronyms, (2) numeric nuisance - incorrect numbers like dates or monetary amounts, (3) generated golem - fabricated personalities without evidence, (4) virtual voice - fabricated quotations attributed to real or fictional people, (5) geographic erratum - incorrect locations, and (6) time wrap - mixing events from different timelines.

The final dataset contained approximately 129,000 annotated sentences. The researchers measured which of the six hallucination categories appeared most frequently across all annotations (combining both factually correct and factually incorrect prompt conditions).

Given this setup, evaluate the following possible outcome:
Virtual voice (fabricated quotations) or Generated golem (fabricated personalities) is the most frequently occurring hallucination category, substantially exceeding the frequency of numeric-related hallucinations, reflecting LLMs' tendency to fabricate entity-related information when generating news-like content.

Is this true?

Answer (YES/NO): YES